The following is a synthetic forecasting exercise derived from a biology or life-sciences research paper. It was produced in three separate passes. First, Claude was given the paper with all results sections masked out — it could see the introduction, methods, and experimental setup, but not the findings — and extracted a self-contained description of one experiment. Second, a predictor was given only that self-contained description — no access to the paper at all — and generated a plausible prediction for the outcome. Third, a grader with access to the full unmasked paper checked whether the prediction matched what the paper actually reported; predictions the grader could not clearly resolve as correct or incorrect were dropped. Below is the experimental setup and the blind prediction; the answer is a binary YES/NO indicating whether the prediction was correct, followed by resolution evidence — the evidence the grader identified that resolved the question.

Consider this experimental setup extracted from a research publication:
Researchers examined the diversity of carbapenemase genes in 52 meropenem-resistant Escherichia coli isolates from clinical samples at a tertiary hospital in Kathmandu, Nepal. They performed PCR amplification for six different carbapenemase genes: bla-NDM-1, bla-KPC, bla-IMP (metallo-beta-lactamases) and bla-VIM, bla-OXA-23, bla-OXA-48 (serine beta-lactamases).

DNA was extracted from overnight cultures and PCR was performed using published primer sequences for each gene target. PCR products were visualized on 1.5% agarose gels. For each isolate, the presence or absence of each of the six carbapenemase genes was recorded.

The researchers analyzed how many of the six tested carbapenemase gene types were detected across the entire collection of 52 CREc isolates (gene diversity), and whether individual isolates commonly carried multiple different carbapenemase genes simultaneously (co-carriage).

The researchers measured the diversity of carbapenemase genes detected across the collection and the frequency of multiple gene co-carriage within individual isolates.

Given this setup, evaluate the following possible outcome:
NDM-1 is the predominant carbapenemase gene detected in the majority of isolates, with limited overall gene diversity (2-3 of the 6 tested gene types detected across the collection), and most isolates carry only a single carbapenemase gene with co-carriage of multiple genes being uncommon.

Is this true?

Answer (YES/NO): NO